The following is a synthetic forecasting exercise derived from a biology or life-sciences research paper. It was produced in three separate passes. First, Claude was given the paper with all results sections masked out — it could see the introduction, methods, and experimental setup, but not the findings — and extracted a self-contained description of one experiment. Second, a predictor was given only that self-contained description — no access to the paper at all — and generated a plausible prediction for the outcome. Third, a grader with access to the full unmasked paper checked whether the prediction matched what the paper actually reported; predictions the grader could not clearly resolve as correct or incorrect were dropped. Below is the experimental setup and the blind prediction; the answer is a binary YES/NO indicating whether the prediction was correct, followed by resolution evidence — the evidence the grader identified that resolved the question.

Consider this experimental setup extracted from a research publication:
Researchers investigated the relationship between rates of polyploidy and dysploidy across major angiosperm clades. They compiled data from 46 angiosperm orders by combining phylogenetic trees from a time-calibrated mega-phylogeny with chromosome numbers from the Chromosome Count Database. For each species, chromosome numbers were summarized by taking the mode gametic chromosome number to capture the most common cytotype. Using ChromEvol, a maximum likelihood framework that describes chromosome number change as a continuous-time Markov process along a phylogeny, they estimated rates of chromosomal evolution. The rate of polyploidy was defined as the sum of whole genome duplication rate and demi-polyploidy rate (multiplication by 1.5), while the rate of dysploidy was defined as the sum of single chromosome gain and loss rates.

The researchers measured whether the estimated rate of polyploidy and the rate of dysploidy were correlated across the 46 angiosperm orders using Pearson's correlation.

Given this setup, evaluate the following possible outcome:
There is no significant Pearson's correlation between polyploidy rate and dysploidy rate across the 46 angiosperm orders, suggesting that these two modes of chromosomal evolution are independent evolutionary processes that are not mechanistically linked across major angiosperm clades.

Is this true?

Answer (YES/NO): NO